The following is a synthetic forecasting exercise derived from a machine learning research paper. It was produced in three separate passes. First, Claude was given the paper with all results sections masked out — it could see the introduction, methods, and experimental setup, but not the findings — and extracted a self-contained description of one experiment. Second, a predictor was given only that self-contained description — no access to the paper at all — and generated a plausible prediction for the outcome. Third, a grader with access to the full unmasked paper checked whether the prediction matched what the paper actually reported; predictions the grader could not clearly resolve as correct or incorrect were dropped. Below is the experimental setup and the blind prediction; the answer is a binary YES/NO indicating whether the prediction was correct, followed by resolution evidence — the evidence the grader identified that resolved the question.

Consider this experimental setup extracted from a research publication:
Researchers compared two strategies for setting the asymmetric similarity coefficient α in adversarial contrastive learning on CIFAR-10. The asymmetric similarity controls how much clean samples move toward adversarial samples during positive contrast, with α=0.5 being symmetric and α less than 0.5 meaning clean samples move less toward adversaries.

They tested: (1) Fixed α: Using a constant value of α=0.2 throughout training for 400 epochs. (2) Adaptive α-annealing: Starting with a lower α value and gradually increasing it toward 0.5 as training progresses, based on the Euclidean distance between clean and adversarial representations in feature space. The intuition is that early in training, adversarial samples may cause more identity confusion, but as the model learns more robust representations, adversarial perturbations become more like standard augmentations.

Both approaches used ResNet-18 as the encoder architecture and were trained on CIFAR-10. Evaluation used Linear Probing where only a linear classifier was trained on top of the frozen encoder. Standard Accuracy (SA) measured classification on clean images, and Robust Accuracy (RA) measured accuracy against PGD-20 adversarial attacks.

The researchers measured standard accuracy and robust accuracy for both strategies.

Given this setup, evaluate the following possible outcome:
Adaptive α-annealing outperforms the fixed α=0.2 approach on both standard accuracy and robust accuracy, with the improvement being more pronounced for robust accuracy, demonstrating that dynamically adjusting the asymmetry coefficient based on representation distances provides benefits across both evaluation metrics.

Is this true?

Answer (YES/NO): NO